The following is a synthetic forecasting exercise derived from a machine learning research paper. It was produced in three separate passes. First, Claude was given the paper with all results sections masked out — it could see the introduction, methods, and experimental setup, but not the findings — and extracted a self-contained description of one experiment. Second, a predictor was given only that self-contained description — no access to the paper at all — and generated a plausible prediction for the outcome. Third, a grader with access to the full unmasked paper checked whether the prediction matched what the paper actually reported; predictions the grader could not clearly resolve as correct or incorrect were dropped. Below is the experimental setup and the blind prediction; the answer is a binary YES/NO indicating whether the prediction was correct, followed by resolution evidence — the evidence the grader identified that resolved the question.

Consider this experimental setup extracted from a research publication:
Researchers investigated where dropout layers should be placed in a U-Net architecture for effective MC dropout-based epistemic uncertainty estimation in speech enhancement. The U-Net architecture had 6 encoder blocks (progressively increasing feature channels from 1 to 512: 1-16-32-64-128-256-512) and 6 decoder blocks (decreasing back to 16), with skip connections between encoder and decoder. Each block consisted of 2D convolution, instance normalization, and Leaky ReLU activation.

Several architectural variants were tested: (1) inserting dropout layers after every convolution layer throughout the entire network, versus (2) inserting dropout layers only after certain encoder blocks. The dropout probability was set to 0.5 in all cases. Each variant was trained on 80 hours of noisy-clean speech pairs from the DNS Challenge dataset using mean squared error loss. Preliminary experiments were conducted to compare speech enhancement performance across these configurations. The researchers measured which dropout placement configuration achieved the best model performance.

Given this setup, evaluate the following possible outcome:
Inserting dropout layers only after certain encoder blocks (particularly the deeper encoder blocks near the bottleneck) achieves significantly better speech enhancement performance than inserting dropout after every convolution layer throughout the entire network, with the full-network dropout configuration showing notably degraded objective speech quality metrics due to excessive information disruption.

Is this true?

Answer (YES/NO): YES